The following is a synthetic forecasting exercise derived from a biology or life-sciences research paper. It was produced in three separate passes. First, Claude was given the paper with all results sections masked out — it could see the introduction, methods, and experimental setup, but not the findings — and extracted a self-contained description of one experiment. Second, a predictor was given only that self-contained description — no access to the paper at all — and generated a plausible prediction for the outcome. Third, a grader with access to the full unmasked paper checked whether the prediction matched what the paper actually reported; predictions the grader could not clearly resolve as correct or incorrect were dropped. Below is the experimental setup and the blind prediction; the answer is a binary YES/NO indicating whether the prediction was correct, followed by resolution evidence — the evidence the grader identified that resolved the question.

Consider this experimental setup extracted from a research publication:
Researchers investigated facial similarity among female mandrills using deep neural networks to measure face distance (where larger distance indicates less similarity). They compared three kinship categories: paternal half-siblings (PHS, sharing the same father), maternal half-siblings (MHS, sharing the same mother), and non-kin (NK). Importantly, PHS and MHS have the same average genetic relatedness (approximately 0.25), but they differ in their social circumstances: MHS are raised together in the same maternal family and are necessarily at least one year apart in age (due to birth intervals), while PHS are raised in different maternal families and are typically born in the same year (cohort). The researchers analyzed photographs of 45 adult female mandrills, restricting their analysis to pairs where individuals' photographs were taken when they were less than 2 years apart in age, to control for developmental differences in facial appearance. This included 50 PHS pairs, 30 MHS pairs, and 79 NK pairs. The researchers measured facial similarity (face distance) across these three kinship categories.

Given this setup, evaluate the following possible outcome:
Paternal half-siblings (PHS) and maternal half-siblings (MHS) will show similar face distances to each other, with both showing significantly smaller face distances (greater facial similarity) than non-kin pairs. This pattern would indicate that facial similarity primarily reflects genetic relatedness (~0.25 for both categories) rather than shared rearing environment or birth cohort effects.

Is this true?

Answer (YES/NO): NO